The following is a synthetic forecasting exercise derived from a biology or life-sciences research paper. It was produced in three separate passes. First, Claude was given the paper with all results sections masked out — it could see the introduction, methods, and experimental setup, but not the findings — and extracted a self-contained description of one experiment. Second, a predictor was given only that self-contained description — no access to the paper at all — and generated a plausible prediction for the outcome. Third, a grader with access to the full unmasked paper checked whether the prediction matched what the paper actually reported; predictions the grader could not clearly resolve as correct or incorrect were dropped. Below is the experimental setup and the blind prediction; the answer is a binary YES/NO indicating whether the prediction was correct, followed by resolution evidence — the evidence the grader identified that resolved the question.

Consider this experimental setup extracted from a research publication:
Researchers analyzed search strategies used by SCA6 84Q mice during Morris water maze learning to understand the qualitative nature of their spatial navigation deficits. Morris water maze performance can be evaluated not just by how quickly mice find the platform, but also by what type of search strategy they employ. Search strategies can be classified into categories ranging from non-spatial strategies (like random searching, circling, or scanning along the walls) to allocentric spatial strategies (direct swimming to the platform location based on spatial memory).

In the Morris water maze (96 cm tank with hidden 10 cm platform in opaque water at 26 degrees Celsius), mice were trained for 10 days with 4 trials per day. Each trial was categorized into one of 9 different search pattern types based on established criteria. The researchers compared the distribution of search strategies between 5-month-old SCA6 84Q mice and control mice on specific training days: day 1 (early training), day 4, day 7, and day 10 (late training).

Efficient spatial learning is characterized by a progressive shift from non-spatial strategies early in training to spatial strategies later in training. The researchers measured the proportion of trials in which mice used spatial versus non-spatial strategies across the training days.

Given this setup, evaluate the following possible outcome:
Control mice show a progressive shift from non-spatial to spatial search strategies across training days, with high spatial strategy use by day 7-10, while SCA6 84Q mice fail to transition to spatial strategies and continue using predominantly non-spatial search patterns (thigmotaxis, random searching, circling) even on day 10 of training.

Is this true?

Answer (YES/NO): NO